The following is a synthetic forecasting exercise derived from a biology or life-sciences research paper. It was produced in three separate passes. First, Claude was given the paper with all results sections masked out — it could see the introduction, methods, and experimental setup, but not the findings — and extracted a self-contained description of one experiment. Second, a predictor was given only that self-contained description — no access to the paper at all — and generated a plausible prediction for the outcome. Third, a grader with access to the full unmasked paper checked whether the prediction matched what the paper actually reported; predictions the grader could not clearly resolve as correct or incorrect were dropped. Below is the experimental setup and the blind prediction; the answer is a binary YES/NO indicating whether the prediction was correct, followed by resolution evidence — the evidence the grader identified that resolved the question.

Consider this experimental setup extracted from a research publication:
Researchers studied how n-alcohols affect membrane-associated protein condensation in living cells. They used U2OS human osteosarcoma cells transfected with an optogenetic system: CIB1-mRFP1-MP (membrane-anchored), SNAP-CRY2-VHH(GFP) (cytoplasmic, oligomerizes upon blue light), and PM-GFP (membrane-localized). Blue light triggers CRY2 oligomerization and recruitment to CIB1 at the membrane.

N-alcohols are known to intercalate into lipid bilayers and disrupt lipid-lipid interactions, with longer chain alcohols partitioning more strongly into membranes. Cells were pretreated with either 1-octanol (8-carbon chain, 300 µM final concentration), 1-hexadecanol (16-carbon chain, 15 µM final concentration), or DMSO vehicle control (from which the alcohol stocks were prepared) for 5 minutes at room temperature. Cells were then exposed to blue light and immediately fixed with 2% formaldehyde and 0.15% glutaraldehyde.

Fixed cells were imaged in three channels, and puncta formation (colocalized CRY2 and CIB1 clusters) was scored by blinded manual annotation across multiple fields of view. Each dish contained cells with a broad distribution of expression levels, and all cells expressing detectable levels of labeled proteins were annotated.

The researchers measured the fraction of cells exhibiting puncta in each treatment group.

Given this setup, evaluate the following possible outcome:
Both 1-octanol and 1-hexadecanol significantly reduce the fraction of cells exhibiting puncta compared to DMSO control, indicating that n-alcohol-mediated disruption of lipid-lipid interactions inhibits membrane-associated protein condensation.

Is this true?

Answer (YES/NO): NO